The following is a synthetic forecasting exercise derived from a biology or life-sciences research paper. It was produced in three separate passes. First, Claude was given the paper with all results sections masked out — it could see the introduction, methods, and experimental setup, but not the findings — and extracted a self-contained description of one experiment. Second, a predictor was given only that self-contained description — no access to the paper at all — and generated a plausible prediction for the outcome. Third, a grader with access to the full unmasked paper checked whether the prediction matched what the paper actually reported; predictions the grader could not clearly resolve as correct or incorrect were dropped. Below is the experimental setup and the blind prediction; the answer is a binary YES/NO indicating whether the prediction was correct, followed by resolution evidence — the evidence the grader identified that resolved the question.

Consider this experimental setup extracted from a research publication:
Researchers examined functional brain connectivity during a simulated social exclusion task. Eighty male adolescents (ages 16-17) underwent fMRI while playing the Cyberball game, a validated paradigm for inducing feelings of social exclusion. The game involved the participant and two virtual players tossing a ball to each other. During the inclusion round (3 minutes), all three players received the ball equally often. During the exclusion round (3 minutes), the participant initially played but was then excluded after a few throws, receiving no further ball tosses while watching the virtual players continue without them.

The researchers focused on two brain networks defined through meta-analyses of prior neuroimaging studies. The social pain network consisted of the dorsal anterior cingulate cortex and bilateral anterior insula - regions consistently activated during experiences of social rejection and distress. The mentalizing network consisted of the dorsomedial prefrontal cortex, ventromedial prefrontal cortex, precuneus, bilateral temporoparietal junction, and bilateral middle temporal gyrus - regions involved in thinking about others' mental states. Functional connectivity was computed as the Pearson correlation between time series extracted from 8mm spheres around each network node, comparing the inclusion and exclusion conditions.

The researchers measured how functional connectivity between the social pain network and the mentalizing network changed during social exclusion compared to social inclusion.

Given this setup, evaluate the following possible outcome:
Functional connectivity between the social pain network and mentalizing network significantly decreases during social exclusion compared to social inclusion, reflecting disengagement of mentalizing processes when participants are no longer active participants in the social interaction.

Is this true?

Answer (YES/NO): NO